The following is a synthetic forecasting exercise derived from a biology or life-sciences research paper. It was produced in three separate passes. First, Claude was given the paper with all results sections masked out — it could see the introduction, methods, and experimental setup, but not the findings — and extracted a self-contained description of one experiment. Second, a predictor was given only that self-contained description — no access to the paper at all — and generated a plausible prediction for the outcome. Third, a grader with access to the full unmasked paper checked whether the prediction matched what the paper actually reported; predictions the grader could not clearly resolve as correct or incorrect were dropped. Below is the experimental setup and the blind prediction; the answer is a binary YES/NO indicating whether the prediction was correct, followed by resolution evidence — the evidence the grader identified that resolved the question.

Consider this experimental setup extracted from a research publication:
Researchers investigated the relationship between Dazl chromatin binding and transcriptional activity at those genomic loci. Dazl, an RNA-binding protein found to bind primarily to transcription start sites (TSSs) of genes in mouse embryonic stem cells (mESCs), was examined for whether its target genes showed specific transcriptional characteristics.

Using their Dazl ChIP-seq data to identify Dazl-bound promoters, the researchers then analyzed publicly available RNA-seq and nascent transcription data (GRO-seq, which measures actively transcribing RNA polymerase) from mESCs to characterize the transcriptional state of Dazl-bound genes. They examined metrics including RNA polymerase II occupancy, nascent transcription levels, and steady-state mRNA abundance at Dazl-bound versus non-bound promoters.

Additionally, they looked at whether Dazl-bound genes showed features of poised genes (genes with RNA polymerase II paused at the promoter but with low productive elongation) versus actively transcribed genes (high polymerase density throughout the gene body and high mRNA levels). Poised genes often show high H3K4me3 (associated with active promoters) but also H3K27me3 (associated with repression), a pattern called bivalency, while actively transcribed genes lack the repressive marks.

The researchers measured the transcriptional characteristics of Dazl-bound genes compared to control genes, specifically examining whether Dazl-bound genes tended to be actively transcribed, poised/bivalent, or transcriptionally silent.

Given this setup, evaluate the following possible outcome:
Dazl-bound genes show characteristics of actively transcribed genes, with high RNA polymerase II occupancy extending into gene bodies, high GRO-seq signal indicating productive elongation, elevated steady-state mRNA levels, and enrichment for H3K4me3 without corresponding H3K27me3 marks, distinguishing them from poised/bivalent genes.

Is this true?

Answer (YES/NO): NO